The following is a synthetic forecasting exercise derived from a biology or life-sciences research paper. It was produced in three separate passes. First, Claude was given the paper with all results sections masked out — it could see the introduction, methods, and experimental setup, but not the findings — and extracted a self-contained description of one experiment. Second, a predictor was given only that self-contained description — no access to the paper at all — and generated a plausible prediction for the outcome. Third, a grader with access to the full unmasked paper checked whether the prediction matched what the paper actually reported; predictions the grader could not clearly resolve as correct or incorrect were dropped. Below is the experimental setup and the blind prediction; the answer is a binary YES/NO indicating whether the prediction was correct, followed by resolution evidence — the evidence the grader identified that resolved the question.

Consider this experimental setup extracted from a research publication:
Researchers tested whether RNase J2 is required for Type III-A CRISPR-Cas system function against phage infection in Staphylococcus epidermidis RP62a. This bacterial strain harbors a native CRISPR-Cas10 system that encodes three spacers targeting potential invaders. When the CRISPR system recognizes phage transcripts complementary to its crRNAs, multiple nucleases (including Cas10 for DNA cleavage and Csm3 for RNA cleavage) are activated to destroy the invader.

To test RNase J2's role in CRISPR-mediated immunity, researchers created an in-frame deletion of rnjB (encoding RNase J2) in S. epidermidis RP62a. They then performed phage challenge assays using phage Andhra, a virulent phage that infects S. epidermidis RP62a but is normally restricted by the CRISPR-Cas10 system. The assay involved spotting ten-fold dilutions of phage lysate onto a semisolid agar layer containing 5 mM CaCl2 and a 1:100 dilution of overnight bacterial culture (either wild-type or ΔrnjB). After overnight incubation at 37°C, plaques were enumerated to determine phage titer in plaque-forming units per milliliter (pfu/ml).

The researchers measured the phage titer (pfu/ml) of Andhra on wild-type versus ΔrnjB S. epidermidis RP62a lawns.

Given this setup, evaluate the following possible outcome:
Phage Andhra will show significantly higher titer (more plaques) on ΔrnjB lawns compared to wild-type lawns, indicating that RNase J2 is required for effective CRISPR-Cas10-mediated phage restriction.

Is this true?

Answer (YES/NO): YES